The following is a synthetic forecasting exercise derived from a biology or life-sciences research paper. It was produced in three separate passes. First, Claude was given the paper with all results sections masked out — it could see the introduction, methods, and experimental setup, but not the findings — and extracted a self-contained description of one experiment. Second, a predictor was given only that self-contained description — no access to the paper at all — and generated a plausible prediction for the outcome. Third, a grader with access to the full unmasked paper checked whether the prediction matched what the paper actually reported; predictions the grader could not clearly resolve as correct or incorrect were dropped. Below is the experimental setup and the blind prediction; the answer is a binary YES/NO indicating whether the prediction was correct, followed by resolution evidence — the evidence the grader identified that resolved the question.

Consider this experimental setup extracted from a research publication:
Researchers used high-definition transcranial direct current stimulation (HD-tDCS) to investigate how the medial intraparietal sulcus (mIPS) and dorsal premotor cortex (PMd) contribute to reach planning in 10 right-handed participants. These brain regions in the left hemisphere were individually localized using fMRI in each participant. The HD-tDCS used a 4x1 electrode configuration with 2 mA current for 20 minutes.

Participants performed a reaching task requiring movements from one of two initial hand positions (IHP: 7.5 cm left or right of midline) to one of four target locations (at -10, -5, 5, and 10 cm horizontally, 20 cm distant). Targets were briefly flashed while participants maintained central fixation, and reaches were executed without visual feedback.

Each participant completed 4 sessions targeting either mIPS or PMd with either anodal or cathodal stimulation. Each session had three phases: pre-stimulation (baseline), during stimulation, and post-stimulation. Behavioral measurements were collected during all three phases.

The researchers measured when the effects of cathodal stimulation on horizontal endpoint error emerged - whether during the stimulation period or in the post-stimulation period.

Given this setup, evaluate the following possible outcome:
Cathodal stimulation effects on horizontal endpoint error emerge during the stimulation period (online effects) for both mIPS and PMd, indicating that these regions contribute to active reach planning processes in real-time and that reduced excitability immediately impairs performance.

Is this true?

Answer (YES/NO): NO